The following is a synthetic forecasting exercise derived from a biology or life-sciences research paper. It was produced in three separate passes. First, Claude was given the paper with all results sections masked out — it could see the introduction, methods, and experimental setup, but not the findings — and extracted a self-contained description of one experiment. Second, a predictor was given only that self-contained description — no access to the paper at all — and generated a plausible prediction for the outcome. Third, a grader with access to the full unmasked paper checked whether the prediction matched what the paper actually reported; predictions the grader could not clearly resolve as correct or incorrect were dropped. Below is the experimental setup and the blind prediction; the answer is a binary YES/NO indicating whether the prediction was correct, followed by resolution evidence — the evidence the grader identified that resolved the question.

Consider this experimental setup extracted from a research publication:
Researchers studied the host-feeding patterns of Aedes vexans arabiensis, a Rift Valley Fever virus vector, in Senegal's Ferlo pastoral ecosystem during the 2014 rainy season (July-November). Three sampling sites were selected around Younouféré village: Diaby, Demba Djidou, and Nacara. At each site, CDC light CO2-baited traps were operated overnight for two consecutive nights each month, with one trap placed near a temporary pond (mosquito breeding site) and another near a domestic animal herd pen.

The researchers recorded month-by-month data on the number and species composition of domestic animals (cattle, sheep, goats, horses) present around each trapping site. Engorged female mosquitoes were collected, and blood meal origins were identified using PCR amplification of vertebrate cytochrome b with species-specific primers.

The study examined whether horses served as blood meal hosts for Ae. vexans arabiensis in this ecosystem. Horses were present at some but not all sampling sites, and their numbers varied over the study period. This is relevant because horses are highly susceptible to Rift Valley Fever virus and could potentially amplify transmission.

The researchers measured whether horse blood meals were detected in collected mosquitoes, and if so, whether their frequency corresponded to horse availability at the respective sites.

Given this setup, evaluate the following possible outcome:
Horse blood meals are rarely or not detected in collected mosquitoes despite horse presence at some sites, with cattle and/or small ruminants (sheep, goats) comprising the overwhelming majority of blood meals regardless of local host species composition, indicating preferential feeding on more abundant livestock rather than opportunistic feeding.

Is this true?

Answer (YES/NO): NO